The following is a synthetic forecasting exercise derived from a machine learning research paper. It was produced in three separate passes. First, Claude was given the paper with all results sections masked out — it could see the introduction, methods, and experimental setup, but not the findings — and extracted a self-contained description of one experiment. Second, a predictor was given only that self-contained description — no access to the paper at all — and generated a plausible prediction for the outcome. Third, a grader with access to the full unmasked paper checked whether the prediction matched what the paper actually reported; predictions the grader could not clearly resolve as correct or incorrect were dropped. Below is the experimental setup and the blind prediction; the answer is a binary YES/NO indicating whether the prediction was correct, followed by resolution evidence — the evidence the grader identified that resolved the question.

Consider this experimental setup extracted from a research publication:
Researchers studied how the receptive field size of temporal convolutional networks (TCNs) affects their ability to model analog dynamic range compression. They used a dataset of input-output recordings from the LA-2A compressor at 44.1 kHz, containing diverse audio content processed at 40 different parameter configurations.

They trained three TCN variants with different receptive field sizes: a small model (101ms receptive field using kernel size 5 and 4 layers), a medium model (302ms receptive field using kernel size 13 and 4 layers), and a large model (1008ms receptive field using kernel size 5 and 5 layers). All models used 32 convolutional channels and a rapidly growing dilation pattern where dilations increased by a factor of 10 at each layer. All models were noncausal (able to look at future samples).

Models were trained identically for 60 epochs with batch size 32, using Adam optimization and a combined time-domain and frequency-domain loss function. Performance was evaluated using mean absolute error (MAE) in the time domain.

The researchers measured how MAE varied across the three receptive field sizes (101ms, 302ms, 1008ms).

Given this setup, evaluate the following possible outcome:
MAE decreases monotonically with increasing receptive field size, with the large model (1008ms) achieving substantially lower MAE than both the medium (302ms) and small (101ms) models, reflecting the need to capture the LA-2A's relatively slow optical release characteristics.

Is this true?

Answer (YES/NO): NO